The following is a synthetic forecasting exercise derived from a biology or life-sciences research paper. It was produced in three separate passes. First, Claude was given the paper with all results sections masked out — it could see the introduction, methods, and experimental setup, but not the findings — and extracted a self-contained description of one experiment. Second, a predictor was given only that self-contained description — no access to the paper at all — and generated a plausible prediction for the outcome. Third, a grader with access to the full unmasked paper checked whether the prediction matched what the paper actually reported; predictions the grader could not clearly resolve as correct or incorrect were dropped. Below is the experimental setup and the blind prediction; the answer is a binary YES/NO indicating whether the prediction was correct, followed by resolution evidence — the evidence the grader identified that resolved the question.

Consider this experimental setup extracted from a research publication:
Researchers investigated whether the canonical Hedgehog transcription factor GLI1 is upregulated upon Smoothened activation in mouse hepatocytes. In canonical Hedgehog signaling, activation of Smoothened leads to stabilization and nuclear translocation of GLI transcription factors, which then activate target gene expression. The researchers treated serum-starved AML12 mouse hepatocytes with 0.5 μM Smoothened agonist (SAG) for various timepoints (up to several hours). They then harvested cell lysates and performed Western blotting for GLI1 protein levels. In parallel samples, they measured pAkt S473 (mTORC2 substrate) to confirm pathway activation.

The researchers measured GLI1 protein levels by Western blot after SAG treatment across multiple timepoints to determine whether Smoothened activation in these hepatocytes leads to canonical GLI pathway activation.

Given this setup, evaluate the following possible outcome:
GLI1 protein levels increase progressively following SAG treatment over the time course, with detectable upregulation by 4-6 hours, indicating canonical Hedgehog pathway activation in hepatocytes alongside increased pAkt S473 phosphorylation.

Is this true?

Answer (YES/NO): NO